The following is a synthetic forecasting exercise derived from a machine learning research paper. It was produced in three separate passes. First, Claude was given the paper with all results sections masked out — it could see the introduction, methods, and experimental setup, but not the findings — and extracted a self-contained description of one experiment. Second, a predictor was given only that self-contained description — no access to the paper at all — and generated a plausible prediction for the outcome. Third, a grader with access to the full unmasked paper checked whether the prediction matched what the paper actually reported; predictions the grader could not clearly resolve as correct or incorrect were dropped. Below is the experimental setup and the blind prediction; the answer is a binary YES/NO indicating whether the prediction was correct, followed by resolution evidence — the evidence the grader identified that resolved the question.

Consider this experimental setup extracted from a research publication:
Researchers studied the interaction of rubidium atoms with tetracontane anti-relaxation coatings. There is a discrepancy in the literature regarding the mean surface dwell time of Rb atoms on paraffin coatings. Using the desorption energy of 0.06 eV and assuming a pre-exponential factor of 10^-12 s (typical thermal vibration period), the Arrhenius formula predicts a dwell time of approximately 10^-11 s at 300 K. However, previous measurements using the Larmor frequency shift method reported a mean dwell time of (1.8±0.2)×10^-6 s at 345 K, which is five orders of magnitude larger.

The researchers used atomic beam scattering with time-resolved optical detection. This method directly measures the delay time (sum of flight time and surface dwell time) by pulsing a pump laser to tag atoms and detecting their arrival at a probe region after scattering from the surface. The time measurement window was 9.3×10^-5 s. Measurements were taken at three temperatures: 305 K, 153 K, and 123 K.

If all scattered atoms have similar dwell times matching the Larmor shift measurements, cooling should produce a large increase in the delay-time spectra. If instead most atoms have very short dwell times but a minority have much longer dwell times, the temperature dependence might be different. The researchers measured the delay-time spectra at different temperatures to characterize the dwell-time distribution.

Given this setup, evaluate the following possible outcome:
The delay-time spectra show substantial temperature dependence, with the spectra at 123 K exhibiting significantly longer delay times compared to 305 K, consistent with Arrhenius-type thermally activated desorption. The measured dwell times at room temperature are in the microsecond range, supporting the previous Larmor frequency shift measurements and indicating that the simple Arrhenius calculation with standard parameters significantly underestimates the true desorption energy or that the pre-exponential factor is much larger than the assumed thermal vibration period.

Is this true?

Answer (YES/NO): NO